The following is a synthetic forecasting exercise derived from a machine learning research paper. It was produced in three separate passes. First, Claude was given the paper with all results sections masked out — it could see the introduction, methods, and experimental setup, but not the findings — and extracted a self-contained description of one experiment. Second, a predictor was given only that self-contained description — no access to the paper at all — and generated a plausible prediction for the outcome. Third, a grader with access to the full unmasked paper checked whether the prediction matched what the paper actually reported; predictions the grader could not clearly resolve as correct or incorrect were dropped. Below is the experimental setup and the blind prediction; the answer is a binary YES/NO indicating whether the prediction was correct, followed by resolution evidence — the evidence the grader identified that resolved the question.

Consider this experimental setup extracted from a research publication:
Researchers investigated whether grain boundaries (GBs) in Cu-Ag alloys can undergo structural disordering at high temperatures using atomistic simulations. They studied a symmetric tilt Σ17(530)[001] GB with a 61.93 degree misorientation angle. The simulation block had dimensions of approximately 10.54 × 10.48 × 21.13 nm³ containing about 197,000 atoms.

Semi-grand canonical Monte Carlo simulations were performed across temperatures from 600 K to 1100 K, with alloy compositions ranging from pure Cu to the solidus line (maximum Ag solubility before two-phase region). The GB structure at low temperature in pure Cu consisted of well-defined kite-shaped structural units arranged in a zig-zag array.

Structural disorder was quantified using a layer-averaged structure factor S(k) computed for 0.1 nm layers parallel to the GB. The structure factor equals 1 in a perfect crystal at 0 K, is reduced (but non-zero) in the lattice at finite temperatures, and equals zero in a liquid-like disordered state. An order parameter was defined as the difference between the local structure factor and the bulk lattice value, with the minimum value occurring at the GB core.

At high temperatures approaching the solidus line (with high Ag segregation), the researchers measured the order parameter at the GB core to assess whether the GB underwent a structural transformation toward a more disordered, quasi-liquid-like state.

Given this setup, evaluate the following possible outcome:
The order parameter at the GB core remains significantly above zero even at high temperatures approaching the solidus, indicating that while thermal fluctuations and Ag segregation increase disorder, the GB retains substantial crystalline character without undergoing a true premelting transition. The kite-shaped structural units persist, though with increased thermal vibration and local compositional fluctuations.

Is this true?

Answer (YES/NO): NO